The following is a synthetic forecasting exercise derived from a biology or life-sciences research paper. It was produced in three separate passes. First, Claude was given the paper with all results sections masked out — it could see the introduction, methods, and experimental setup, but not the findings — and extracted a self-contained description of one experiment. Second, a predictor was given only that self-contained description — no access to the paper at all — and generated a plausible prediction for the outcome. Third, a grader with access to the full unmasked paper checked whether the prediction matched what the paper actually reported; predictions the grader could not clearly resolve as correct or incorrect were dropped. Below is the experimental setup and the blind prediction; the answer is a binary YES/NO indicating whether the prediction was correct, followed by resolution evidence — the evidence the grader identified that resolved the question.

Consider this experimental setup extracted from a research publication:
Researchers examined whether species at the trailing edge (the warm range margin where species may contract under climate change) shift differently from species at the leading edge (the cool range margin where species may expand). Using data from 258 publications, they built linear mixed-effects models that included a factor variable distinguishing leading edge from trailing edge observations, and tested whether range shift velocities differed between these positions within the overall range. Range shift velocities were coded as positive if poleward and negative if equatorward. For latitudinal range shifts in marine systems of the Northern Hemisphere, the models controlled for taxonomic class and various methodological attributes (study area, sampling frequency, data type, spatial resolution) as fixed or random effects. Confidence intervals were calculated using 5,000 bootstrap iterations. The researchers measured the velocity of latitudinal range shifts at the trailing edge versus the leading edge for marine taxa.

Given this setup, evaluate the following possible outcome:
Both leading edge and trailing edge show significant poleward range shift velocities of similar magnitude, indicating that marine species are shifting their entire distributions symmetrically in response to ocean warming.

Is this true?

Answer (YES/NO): YES